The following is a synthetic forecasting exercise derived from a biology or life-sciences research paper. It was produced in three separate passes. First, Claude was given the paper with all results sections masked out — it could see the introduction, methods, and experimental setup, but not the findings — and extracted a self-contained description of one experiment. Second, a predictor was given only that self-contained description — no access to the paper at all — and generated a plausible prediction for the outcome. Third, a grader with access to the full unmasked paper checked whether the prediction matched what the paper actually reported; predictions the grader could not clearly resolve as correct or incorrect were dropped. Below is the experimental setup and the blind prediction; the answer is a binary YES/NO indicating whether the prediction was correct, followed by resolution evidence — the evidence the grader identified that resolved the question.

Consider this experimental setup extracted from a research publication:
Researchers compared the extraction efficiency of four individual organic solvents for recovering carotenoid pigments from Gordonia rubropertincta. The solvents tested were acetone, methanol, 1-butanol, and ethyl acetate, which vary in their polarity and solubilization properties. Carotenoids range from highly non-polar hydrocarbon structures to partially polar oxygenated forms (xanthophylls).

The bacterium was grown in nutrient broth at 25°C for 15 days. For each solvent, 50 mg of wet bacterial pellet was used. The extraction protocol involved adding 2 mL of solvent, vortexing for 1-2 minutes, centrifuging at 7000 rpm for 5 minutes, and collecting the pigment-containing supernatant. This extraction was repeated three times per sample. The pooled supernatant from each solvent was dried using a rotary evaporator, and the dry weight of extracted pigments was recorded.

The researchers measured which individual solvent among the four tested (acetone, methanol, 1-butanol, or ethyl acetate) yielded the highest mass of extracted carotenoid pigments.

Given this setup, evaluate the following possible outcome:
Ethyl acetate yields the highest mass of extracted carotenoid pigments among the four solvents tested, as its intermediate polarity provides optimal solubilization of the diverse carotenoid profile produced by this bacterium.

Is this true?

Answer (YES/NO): NO